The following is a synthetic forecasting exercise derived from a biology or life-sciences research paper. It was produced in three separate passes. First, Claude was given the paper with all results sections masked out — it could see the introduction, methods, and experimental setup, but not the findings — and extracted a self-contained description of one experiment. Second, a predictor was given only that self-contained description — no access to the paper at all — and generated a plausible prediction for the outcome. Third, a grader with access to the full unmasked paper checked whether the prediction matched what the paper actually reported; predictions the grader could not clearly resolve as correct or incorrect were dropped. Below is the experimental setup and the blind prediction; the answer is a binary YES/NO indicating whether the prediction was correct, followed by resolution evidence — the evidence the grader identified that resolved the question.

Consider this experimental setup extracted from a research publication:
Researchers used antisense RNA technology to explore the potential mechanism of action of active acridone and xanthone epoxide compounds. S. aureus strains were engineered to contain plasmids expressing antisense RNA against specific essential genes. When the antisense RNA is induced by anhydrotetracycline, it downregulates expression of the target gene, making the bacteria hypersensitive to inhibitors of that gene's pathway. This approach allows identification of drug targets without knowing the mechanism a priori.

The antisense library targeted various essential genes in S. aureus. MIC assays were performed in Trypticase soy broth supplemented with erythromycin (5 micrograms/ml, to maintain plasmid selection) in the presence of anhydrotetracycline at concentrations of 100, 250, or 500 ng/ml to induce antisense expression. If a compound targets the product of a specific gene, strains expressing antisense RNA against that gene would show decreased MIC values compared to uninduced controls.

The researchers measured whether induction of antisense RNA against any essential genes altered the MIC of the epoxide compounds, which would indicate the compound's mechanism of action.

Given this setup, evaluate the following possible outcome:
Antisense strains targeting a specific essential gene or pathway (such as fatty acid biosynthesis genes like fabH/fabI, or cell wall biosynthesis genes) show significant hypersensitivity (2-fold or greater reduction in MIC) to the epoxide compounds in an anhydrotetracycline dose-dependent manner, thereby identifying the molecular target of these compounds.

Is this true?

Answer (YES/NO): NO